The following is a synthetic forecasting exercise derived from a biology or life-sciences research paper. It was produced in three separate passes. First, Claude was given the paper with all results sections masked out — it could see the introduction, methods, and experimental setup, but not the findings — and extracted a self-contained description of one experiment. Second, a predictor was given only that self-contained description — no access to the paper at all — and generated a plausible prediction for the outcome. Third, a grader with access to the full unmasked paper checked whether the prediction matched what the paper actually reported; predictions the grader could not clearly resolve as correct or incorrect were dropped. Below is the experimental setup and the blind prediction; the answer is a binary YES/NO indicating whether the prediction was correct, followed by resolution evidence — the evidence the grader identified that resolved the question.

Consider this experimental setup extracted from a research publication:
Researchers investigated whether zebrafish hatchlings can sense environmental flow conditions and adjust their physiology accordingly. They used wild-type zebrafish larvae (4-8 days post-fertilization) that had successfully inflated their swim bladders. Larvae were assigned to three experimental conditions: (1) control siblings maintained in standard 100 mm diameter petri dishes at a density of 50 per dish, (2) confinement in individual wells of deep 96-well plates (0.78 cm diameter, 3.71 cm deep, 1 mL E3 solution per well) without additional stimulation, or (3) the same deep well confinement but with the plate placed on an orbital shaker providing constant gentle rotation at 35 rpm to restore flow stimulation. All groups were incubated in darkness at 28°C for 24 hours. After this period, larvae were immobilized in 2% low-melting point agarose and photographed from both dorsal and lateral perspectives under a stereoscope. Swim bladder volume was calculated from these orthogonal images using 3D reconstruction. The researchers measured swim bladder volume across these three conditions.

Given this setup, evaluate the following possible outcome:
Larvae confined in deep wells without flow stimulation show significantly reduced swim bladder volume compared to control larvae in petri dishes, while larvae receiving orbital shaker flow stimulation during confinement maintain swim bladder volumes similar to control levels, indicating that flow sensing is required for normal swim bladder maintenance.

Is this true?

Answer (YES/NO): NO